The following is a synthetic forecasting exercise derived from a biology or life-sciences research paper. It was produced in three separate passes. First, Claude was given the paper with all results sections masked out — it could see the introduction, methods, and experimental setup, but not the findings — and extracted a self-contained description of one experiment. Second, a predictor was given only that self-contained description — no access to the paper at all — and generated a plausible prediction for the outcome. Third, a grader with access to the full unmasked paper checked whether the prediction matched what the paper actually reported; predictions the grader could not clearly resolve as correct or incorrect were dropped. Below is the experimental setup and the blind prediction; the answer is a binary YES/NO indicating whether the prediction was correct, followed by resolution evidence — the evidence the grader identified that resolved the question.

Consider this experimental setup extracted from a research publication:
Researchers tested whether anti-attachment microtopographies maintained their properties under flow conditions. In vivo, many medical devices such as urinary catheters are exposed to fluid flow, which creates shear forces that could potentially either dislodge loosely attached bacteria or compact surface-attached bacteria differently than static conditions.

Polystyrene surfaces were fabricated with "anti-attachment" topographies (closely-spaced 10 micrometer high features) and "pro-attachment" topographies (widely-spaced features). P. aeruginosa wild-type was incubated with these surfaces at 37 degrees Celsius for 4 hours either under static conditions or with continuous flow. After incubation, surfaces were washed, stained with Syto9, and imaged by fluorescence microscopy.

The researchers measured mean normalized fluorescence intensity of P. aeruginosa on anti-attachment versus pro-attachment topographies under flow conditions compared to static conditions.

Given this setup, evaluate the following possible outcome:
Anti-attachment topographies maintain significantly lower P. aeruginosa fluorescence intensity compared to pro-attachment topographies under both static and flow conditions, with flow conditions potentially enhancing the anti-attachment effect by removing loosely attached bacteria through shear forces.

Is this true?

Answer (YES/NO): YES